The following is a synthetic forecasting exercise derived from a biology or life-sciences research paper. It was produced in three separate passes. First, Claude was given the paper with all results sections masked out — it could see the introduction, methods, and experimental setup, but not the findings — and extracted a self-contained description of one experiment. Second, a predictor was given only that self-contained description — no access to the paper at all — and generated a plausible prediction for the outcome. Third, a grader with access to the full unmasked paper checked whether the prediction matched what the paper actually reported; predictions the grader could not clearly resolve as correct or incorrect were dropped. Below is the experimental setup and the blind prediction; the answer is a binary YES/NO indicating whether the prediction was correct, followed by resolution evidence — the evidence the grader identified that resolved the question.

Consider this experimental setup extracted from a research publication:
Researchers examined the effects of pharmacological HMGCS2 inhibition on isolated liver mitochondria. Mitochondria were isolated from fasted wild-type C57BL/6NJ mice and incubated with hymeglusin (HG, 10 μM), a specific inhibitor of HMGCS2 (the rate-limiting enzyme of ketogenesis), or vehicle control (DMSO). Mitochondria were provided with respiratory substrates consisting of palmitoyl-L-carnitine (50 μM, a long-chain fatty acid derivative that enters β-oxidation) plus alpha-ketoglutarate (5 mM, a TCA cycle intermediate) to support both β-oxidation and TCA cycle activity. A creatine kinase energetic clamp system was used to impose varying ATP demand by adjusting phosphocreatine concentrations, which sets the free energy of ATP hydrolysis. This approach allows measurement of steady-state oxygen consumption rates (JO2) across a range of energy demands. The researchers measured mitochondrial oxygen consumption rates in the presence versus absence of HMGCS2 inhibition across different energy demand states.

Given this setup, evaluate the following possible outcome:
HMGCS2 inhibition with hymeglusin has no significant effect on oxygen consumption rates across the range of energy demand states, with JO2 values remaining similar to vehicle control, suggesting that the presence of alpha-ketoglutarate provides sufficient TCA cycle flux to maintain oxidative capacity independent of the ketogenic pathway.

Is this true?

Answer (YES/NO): NO